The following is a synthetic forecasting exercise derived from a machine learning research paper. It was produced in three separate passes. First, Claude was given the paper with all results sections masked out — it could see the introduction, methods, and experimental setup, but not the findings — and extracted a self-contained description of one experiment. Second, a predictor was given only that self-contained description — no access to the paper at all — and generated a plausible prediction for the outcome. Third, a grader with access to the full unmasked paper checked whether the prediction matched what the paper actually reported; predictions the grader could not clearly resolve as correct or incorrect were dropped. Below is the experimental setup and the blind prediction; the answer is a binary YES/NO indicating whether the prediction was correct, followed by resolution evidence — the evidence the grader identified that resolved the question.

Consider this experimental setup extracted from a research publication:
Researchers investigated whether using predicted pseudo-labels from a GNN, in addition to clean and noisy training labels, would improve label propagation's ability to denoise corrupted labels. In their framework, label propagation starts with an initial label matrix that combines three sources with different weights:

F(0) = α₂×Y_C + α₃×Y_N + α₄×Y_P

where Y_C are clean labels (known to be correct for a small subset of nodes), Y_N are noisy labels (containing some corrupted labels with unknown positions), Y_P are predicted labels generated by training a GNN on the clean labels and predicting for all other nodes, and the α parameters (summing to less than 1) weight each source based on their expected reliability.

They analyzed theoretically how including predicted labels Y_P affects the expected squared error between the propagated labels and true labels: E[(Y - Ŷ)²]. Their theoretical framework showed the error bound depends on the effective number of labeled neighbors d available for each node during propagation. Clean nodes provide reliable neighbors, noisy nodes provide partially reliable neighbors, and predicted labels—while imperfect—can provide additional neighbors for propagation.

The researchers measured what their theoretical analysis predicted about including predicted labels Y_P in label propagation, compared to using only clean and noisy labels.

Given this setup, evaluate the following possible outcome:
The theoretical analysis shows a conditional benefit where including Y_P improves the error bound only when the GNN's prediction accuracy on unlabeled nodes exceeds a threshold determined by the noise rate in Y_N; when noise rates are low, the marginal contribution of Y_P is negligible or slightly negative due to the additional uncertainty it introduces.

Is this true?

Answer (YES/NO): NO